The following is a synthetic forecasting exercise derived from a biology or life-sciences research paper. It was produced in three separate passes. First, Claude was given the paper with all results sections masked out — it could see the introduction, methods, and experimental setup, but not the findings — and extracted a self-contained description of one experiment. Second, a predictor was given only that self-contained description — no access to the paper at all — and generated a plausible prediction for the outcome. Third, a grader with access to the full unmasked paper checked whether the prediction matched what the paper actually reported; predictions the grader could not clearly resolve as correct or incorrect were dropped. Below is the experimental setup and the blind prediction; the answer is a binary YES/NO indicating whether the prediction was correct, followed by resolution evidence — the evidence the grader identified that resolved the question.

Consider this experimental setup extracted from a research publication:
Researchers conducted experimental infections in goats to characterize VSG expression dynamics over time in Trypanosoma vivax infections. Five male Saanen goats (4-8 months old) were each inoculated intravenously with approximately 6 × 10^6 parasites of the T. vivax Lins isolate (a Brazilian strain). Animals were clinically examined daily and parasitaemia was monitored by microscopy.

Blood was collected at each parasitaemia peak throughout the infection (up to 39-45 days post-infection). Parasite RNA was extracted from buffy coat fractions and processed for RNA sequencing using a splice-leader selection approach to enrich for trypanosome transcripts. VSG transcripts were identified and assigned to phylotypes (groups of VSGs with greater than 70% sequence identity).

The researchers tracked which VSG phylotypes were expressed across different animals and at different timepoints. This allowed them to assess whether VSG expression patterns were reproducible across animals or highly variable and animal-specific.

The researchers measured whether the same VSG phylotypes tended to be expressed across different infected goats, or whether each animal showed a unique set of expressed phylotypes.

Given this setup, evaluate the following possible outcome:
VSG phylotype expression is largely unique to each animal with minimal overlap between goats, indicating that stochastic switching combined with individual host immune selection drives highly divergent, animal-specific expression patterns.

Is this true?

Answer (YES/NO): NO